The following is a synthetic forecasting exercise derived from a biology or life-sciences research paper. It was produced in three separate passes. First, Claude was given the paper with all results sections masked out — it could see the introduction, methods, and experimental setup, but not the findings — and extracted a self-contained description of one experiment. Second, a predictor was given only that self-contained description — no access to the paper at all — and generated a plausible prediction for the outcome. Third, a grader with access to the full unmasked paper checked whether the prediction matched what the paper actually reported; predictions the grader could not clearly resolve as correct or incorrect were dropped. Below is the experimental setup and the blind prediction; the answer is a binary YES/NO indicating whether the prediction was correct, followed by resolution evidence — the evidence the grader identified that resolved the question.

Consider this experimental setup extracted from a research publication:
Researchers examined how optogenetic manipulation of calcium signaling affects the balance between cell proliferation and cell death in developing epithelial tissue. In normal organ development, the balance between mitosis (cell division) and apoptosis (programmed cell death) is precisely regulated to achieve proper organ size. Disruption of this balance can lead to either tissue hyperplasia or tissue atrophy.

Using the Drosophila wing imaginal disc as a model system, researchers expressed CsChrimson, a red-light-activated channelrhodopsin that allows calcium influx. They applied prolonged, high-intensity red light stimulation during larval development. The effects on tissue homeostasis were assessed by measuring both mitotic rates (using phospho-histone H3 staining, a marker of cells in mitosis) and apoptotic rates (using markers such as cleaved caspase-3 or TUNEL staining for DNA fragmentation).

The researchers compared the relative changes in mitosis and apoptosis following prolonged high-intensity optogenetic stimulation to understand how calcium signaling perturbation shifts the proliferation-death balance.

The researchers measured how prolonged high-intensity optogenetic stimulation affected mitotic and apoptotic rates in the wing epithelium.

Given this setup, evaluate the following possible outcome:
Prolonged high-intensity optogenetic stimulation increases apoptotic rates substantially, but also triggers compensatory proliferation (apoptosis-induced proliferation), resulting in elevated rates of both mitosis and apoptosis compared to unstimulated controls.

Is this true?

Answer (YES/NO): YES